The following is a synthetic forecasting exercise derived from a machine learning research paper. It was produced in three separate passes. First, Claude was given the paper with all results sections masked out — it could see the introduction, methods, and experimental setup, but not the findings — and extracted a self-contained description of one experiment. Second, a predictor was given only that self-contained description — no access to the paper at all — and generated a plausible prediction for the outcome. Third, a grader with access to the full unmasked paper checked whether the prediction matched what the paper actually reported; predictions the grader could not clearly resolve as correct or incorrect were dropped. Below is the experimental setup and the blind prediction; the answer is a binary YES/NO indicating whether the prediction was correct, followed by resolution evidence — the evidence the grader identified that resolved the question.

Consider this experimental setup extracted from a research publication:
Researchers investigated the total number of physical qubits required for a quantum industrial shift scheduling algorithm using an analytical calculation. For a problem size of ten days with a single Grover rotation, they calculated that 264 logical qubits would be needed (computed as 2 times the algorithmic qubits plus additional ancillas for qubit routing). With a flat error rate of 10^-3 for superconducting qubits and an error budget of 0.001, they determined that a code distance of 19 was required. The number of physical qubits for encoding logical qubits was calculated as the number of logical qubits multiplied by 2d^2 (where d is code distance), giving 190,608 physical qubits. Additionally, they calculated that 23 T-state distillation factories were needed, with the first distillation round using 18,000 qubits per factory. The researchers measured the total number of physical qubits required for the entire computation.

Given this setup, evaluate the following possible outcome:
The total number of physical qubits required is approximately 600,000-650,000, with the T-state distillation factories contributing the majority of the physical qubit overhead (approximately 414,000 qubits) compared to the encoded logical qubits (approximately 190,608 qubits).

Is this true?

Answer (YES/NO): YES